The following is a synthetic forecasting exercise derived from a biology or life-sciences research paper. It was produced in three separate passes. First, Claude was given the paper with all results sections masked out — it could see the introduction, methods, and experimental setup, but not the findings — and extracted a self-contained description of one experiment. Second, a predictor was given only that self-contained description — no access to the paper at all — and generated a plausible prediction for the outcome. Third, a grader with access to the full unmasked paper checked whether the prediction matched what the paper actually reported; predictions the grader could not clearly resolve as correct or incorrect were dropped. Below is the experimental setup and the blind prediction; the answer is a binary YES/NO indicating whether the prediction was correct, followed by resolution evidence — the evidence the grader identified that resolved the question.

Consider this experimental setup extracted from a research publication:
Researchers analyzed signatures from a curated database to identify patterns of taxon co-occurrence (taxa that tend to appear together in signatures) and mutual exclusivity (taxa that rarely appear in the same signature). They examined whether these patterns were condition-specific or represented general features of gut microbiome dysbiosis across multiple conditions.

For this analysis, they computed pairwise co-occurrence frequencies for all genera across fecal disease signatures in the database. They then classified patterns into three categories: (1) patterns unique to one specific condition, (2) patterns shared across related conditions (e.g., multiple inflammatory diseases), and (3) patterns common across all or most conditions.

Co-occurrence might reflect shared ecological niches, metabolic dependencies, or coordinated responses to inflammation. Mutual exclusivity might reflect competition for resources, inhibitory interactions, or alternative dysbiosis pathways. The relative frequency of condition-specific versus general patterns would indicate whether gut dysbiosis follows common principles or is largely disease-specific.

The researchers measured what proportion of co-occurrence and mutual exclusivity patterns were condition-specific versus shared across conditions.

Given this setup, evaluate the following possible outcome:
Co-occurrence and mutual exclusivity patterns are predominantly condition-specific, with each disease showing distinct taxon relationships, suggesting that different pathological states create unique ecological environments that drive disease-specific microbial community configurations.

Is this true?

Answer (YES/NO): NO